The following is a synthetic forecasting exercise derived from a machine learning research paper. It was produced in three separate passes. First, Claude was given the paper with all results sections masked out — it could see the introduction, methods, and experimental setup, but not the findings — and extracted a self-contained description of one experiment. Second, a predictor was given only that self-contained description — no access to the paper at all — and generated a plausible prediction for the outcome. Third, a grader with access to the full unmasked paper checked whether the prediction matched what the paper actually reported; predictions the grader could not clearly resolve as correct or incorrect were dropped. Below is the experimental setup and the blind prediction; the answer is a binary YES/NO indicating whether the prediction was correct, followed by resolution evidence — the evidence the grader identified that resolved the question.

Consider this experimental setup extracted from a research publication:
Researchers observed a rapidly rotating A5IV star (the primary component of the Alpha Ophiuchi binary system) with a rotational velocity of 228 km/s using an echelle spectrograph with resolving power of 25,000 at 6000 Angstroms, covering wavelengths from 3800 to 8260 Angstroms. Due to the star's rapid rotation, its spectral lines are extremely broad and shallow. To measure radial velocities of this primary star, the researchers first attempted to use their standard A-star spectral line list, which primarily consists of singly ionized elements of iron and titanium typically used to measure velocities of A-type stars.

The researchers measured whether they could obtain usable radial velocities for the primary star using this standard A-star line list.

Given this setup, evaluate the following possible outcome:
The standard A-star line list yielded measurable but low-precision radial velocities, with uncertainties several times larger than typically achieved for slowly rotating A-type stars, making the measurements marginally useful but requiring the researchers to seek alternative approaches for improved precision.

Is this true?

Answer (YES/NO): NO